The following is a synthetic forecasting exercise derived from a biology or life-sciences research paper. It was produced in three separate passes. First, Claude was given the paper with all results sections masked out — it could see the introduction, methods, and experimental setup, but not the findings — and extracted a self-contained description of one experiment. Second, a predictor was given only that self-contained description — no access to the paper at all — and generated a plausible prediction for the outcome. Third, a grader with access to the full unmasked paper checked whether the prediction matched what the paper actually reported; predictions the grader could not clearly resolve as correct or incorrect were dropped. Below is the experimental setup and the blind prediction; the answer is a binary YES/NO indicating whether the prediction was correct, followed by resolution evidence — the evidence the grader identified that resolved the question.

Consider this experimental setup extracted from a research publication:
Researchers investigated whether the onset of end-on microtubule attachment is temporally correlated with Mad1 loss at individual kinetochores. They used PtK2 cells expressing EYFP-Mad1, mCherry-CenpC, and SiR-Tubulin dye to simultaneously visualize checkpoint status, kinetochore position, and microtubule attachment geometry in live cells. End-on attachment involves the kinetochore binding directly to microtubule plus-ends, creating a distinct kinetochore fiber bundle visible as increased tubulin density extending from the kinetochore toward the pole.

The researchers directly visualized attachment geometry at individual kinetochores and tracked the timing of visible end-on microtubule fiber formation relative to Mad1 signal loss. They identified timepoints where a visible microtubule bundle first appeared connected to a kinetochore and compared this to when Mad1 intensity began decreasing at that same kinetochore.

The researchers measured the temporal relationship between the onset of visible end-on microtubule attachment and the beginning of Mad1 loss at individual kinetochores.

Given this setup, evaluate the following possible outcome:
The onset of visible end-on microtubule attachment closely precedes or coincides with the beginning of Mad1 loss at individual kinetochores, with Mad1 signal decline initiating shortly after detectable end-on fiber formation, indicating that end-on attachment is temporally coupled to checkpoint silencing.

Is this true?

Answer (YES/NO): NO